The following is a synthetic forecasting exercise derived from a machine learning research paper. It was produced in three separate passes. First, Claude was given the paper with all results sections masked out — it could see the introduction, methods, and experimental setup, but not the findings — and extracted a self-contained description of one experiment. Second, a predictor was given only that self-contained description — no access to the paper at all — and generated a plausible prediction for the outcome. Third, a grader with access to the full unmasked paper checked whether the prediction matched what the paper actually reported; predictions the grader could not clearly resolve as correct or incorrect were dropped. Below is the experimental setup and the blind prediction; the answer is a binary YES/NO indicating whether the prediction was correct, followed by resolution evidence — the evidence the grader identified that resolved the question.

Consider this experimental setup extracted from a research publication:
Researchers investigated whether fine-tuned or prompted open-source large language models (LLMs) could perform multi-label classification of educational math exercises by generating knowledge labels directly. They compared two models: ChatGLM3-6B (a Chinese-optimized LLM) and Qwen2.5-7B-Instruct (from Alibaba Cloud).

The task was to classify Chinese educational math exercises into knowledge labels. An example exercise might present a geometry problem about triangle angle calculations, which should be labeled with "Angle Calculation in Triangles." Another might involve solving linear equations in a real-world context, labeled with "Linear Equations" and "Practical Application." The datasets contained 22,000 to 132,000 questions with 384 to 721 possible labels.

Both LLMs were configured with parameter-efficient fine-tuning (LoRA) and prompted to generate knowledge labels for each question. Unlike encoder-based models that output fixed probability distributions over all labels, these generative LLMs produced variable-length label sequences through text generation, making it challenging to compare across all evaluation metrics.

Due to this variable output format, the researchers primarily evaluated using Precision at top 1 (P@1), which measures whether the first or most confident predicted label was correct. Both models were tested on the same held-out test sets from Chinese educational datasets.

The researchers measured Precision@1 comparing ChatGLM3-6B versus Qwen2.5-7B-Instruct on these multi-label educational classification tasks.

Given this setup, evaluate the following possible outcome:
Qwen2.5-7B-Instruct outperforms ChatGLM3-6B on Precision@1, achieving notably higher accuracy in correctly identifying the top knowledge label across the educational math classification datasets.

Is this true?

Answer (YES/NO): NO